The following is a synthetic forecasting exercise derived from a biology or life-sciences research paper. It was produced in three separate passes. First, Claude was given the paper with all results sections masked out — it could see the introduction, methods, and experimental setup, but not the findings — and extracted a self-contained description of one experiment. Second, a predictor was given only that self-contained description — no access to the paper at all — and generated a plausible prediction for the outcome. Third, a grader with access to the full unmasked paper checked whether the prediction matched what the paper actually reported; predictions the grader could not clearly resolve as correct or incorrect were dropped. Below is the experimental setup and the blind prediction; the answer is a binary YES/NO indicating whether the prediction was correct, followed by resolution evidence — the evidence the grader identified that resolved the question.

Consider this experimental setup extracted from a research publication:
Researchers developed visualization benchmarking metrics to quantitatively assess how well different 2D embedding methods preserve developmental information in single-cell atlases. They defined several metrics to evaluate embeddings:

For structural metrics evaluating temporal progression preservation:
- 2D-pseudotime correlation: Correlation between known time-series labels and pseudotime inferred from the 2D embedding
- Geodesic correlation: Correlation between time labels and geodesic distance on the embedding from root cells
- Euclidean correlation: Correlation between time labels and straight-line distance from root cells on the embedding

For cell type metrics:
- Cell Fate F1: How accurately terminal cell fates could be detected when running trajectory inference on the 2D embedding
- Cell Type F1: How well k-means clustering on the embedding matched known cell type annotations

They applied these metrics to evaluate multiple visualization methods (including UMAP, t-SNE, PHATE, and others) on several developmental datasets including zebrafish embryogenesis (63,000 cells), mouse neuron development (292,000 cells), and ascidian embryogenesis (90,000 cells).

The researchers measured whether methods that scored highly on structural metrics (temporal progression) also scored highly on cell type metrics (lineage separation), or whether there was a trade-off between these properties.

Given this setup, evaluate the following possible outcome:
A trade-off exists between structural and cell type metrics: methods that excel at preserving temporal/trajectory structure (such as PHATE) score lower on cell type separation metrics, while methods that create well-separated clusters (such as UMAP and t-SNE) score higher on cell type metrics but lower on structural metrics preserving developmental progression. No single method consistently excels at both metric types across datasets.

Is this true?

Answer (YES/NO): YES